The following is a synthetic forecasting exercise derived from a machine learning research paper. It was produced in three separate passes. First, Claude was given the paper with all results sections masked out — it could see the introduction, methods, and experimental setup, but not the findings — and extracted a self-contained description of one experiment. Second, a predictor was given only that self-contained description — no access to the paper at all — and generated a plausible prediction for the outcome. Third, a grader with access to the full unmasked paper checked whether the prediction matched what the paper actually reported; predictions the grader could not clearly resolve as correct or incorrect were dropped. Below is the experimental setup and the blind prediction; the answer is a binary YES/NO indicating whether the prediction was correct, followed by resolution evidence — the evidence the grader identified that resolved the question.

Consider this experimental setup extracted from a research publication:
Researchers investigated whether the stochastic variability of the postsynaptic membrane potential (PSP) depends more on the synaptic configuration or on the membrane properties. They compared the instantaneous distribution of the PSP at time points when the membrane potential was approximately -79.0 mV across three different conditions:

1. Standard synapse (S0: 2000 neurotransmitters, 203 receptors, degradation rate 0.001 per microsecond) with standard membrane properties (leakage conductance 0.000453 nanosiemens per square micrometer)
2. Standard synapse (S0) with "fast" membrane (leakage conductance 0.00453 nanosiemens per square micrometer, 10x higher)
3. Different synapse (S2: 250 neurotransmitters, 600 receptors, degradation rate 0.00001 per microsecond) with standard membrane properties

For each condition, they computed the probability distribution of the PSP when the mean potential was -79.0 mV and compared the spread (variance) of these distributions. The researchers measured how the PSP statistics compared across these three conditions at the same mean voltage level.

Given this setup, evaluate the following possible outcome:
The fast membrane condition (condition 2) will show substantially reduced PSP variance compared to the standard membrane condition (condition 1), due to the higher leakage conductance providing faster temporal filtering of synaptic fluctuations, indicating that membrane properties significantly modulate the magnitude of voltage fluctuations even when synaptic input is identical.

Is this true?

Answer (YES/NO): NO